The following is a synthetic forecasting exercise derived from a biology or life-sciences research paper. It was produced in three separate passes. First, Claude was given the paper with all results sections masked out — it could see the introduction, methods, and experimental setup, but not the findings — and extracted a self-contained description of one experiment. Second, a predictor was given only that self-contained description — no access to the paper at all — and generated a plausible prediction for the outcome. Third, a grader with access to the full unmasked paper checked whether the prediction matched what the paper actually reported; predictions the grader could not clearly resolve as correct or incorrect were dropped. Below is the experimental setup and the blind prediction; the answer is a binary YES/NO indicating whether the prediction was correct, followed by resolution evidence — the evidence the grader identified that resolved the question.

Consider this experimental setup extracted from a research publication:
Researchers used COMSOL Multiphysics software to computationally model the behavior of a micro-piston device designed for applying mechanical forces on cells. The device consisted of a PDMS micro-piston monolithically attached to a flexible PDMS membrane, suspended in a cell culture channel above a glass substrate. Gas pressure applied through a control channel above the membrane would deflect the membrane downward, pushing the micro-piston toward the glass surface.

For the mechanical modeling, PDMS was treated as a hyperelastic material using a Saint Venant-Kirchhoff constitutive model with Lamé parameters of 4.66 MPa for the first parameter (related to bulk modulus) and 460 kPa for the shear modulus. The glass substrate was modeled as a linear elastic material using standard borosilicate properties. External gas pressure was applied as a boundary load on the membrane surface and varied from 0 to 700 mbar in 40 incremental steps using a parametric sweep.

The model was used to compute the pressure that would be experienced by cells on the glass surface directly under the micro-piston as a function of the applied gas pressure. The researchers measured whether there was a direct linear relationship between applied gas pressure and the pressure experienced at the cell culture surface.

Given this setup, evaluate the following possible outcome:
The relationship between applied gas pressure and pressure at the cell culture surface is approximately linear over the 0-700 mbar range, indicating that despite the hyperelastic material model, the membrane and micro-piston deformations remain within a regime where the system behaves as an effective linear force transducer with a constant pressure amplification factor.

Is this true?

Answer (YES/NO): NO